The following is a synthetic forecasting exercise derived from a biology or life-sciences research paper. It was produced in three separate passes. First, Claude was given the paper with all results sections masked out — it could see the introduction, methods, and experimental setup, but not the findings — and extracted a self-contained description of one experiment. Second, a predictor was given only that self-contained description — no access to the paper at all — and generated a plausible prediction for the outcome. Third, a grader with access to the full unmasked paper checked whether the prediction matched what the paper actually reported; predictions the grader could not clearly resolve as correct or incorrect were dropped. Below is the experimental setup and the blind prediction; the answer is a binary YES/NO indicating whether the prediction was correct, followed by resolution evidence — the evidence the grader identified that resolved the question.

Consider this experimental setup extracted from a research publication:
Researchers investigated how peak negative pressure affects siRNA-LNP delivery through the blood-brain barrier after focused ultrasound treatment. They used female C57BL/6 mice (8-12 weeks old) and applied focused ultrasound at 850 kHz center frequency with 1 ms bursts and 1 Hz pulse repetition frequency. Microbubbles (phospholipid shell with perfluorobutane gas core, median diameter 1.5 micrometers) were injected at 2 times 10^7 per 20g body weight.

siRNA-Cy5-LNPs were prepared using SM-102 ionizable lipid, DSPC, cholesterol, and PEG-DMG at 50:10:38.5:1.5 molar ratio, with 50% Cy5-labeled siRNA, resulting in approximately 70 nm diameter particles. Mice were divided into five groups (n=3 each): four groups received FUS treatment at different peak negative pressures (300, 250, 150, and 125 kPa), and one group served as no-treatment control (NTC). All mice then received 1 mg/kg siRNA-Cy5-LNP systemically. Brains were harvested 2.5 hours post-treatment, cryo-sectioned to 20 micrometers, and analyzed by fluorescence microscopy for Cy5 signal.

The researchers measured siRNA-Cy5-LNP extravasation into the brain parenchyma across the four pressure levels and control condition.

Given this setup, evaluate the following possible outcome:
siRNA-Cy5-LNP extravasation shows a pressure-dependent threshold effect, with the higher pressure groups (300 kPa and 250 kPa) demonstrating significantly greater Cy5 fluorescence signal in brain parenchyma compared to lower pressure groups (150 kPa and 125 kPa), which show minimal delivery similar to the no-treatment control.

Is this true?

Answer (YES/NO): NO